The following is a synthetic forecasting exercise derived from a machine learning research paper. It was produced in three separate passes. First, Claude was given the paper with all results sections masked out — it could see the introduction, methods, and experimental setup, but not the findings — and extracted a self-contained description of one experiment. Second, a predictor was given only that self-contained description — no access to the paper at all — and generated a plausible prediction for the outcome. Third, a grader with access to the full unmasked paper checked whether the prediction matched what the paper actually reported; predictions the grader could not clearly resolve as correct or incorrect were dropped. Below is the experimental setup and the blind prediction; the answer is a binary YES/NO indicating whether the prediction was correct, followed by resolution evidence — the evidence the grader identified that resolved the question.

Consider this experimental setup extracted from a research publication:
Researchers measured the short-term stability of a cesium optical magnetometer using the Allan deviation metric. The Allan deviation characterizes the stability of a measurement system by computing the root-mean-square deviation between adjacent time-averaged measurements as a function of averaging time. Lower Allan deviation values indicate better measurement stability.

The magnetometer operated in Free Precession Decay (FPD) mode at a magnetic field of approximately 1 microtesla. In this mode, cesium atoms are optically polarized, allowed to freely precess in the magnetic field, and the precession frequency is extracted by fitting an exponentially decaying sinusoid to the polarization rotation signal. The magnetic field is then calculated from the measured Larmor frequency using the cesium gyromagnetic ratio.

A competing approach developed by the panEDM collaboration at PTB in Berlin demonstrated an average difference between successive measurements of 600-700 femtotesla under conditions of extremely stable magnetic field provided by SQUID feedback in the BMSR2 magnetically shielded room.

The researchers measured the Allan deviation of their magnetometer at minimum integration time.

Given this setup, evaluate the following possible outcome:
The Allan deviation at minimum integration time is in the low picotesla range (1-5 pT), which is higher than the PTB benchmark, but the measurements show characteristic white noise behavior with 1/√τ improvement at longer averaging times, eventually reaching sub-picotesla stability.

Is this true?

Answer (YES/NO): YES